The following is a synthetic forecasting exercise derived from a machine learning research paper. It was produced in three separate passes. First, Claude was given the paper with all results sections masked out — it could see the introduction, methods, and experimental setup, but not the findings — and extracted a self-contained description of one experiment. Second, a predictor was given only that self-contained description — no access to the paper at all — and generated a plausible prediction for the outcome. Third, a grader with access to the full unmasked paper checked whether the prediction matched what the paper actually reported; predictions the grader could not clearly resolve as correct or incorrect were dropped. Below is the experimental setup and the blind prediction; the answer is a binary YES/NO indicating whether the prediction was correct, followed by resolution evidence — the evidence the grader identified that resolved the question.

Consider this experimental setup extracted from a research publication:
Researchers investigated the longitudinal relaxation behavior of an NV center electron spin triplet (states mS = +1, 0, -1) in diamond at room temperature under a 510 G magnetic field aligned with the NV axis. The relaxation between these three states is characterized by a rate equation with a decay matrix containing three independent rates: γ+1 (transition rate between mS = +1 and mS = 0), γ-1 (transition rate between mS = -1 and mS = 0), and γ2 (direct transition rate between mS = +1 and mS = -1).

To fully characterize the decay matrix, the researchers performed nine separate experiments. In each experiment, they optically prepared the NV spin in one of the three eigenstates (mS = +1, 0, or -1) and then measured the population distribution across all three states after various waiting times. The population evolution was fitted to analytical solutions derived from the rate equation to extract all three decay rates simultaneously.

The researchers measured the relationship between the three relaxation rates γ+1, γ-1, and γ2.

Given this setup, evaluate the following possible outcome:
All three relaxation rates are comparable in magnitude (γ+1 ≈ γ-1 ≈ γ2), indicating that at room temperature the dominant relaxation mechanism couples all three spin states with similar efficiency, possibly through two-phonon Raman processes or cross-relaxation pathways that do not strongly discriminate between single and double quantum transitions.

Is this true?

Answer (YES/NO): NO